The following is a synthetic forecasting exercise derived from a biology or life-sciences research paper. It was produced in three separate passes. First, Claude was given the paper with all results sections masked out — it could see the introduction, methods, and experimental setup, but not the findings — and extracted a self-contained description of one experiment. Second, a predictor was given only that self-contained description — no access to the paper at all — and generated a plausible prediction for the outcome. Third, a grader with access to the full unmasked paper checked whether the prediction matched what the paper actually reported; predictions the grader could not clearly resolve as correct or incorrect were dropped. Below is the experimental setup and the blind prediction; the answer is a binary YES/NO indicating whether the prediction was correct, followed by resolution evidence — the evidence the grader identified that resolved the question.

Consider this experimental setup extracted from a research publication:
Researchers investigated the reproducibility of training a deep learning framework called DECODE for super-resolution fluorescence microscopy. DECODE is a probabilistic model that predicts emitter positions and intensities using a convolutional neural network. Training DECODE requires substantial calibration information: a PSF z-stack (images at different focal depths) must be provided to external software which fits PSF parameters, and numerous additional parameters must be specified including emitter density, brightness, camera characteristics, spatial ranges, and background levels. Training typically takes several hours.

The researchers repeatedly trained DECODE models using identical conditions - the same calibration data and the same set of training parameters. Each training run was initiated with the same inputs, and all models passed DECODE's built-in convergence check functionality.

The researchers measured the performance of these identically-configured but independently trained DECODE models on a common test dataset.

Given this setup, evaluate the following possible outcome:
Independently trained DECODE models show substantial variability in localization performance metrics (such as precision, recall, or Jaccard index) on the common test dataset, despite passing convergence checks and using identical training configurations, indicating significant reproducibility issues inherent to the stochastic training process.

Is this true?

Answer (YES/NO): YES